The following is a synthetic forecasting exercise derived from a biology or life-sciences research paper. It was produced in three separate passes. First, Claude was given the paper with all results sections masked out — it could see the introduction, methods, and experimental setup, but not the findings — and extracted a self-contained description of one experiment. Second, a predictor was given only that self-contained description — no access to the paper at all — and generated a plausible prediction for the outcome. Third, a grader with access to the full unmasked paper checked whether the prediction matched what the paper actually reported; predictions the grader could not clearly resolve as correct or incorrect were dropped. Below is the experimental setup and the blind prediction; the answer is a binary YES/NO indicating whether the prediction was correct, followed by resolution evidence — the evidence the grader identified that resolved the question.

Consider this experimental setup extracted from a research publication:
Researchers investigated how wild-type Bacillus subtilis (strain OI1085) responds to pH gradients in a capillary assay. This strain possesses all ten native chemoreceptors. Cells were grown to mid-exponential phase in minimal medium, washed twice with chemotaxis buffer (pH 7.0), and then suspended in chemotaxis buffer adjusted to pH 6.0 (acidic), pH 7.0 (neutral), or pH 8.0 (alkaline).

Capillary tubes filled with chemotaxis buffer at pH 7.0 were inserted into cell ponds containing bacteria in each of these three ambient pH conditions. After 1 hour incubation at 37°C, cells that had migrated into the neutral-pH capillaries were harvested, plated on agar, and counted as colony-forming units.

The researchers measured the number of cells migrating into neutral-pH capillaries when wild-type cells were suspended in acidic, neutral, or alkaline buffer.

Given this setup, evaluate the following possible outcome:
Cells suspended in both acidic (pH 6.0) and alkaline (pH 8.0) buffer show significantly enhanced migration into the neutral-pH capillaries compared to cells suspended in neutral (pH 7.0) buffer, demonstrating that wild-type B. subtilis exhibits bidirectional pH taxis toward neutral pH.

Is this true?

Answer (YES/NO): YES